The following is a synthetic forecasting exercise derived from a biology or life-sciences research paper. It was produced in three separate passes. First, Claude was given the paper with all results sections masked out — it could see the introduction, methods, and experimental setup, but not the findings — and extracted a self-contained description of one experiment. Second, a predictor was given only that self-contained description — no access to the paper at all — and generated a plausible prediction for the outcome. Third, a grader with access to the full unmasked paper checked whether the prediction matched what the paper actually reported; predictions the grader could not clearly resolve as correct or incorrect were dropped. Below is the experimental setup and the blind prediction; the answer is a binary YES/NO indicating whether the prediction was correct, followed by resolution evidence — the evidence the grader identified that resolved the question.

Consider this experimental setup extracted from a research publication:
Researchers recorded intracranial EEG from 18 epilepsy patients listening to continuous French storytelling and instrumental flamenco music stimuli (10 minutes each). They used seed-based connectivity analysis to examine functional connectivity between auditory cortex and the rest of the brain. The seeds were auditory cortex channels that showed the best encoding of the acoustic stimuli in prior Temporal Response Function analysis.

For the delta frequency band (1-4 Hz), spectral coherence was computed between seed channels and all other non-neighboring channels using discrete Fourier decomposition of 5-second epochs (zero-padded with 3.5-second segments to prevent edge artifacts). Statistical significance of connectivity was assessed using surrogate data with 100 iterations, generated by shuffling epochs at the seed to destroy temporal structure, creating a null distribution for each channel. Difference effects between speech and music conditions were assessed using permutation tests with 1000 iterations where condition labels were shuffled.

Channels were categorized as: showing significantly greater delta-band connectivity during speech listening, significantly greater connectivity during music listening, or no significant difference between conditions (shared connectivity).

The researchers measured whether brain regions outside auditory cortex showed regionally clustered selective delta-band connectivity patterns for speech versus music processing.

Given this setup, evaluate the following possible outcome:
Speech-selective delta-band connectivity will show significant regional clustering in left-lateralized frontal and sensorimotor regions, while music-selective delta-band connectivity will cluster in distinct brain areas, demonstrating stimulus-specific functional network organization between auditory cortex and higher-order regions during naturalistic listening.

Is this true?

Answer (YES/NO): NO